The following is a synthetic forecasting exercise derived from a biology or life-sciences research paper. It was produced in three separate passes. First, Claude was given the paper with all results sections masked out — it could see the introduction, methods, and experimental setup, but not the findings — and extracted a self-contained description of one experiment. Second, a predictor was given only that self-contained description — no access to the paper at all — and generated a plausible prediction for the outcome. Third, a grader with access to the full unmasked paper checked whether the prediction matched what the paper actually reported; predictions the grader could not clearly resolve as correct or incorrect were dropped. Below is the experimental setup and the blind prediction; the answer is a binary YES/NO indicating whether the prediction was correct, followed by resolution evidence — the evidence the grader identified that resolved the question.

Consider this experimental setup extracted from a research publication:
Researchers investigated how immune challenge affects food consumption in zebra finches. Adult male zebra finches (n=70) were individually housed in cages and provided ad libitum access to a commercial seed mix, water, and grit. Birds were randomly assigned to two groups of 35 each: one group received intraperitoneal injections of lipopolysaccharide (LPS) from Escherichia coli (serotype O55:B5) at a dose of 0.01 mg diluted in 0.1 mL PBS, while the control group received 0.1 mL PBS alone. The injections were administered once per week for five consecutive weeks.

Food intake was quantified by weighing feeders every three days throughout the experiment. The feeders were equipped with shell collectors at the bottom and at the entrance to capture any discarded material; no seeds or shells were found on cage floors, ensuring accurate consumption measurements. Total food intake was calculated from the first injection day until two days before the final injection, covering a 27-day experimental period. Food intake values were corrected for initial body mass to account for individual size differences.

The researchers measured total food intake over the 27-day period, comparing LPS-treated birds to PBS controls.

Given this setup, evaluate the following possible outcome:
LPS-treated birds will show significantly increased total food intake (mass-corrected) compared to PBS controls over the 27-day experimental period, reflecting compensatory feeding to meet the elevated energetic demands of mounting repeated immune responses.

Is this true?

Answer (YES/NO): NO